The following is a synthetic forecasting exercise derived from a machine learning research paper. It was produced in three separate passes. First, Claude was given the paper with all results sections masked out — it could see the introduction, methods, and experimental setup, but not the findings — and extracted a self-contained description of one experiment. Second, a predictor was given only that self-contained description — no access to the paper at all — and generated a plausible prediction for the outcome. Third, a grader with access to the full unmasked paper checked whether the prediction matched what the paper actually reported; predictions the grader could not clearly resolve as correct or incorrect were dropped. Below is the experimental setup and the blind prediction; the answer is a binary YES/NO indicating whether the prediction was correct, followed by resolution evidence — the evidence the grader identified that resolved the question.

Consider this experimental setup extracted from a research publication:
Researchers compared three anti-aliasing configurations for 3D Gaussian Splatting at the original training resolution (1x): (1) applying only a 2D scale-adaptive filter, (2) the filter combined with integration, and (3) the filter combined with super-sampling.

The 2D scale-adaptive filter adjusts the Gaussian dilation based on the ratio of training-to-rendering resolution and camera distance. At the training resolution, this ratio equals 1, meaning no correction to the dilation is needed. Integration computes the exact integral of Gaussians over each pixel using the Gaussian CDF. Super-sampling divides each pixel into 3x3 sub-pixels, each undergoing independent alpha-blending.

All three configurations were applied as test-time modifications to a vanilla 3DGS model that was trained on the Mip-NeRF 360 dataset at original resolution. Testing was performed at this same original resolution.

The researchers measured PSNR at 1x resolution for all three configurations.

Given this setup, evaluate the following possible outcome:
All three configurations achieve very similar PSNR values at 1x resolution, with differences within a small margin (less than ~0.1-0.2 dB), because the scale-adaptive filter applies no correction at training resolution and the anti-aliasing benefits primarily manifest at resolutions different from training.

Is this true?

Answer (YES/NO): YES